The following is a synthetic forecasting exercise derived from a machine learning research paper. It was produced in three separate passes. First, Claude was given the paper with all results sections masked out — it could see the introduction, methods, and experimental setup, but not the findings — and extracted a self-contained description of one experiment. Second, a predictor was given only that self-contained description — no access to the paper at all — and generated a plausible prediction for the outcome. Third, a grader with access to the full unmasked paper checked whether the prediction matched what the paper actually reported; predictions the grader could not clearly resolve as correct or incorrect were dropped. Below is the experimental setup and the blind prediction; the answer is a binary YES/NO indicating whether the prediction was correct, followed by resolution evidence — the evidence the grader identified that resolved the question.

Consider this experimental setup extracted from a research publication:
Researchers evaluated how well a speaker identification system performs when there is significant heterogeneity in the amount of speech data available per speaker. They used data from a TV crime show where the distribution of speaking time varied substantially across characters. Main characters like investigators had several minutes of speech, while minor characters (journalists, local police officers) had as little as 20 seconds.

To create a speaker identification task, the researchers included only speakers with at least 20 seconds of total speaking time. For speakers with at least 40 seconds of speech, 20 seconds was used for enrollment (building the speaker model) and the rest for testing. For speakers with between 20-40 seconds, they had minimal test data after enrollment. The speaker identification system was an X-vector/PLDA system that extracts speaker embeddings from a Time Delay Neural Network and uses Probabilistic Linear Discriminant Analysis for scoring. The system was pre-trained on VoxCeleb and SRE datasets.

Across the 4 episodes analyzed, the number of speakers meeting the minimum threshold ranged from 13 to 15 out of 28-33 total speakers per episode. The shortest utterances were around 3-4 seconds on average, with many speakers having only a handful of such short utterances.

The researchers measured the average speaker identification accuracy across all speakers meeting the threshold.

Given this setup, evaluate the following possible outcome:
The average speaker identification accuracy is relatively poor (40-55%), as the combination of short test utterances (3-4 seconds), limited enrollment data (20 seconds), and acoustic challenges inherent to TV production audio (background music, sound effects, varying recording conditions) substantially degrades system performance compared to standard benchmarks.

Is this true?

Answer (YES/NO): NO